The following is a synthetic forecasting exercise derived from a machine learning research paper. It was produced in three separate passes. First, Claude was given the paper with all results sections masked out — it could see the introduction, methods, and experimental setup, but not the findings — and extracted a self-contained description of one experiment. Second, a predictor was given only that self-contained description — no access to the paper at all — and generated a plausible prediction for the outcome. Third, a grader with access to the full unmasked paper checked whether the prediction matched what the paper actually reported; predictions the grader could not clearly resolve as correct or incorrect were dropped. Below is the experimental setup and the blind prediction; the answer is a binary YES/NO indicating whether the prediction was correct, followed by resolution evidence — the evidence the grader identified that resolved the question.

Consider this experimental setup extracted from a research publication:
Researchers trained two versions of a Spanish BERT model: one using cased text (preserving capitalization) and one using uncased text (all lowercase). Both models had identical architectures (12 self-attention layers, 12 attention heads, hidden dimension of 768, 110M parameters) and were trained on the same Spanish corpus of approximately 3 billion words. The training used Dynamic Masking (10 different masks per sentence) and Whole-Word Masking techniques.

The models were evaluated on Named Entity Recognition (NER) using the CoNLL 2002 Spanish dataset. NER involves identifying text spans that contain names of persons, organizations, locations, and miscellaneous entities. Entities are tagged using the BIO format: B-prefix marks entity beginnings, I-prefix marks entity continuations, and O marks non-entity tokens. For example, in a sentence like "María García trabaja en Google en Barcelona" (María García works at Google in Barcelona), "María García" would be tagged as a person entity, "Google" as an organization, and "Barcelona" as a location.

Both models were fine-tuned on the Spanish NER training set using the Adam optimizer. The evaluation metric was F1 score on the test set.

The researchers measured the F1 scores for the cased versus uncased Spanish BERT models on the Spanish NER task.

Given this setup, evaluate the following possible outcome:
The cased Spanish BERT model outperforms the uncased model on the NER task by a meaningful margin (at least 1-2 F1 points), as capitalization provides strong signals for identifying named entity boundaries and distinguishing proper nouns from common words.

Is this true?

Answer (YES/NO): YES